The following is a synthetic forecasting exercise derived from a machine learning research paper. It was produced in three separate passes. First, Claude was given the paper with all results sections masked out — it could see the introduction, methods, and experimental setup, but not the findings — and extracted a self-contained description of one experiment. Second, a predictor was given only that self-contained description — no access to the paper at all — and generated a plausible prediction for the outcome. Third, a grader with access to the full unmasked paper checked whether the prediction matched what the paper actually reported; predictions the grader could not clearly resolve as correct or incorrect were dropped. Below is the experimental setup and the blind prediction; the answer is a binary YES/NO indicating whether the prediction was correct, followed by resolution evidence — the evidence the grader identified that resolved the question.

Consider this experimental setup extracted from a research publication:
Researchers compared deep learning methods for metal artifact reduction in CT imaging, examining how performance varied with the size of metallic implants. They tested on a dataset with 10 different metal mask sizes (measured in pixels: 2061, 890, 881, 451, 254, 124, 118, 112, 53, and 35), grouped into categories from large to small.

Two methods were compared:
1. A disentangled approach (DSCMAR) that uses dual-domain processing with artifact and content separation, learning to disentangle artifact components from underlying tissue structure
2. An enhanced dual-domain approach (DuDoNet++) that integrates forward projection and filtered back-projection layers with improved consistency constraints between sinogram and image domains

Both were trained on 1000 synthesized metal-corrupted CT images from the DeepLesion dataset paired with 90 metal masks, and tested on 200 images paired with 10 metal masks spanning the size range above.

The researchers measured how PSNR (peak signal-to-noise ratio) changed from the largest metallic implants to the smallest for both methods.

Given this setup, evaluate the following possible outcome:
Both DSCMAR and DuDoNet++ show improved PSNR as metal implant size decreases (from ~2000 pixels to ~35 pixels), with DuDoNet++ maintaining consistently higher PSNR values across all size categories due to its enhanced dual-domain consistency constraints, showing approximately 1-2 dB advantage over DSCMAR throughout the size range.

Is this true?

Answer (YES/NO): NO